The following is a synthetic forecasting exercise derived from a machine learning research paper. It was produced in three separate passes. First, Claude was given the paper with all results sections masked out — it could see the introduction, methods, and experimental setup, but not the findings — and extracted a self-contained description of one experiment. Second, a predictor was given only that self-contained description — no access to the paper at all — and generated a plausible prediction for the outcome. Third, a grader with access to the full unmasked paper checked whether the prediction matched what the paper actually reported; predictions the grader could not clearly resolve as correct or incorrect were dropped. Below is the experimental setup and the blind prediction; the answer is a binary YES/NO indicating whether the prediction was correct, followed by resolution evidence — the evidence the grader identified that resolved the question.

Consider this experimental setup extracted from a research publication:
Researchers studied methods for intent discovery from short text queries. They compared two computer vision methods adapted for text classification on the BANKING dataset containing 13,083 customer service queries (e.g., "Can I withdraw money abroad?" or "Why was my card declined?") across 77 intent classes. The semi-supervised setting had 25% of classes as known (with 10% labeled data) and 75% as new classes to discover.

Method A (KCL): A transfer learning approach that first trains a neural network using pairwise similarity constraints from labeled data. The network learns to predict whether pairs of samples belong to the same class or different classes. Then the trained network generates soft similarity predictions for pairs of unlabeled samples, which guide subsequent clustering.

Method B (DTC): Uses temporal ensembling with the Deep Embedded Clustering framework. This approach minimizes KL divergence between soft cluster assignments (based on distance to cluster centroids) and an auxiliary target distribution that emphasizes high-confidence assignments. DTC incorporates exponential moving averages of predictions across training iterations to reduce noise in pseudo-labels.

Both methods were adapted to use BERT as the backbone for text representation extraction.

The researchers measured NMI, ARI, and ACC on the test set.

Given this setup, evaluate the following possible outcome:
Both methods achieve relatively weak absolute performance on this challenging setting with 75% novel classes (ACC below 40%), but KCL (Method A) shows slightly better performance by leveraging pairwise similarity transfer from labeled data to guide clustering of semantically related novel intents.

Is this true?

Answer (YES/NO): NO